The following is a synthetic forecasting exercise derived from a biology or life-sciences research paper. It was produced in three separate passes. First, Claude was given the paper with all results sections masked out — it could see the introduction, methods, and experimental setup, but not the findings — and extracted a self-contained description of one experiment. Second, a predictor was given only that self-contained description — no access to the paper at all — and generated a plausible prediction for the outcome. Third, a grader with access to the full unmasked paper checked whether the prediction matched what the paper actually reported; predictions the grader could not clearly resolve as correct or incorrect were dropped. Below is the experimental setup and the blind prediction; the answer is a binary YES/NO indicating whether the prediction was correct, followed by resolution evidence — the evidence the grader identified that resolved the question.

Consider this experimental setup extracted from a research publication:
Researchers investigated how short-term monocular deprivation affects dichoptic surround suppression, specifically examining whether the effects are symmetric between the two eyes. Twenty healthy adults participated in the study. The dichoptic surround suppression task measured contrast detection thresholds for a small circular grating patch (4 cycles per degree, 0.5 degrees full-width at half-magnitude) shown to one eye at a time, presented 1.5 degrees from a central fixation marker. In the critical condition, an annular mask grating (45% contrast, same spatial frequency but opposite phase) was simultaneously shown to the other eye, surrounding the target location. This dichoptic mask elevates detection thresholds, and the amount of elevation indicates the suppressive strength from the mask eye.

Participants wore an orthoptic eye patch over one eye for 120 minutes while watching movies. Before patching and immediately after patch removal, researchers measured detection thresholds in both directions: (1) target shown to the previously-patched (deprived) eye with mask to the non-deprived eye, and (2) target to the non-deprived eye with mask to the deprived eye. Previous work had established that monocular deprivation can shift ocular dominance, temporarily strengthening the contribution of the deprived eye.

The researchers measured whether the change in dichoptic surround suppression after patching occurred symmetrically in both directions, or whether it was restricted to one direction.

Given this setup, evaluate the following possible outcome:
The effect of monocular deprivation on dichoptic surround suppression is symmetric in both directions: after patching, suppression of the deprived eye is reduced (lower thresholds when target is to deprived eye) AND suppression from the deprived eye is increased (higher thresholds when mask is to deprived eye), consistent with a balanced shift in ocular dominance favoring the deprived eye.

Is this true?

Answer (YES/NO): NO